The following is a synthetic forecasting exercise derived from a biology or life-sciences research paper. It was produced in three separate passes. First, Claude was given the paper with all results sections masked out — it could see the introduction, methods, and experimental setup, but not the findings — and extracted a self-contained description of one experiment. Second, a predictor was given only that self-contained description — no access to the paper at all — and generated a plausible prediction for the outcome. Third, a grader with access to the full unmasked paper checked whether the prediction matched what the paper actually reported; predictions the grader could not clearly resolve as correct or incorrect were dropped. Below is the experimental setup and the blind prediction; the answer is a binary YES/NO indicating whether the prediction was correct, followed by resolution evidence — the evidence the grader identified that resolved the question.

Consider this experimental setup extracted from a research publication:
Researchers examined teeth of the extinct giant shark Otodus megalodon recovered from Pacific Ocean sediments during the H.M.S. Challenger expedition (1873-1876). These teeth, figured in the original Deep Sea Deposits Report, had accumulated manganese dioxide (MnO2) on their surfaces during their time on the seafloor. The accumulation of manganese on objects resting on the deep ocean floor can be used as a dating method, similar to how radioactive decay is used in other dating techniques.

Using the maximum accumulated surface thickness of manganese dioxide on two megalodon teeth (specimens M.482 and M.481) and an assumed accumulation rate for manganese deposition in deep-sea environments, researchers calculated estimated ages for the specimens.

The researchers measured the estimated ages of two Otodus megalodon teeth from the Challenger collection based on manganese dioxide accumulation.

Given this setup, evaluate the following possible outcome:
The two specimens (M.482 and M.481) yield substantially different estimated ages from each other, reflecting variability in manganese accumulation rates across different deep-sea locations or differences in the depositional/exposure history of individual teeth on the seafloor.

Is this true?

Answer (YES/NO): YES